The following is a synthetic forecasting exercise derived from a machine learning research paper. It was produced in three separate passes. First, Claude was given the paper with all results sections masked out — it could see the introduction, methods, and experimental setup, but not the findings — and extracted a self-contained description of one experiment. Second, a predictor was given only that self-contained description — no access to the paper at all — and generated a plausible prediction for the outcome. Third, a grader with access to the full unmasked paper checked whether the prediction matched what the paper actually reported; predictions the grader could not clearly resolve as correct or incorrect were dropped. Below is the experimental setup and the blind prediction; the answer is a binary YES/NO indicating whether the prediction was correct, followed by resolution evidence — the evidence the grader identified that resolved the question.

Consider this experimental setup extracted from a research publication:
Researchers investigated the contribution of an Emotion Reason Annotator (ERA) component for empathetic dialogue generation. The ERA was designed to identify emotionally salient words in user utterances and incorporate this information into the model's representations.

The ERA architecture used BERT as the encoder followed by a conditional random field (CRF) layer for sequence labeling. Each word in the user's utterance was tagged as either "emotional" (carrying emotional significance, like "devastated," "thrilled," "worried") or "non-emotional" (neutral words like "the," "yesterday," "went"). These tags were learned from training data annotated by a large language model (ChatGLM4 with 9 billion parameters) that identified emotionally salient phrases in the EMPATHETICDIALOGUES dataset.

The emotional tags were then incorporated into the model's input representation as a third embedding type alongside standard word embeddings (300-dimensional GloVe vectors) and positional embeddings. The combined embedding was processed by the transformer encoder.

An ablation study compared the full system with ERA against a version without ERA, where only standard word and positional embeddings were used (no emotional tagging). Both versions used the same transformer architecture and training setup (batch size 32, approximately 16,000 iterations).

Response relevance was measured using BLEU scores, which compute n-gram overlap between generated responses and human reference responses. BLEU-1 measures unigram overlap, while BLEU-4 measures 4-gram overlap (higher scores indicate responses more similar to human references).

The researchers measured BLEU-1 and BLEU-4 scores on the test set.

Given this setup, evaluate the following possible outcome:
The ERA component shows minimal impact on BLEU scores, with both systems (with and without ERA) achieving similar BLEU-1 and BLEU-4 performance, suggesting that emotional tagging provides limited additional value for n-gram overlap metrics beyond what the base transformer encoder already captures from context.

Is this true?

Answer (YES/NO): NO